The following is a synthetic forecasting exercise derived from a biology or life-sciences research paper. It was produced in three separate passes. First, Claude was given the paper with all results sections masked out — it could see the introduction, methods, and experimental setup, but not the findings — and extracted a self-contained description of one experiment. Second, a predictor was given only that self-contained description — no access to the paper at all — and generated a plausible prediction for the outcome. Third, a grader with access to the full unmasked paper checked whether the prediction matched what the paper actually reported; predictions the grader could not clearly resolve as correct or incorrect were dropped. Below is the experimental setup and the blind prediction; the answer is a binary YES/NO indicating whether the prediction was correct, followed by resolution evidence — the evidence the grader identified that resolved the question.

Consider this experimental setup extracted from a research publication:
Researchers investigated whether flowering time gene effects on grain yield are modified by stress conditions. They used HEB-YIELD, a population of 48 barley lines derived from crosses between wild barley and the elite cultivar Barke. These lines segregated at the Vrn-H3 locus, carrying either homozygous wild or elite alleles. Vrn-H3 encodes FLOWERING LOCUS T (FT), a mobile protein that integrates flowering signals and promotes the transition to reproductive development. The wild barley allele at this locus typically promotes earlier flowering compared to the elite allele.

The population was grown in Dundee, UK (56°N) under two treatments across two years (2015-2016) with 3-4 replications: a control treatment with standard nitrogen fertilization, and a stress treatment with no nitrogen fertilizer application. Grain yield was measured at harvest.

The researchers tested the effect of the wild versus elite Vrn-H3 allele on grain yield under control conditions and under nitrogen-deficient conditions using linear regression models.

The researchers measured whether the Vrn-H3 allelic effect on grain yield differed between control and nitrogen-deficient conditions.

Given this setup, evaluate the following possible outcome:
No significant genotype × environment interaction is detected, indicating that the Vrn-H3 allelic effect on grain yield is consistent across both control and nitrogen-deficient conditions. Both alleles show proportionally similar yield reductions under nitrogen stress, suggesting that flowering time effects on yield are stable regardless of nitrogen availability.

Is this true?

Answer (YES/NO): YES